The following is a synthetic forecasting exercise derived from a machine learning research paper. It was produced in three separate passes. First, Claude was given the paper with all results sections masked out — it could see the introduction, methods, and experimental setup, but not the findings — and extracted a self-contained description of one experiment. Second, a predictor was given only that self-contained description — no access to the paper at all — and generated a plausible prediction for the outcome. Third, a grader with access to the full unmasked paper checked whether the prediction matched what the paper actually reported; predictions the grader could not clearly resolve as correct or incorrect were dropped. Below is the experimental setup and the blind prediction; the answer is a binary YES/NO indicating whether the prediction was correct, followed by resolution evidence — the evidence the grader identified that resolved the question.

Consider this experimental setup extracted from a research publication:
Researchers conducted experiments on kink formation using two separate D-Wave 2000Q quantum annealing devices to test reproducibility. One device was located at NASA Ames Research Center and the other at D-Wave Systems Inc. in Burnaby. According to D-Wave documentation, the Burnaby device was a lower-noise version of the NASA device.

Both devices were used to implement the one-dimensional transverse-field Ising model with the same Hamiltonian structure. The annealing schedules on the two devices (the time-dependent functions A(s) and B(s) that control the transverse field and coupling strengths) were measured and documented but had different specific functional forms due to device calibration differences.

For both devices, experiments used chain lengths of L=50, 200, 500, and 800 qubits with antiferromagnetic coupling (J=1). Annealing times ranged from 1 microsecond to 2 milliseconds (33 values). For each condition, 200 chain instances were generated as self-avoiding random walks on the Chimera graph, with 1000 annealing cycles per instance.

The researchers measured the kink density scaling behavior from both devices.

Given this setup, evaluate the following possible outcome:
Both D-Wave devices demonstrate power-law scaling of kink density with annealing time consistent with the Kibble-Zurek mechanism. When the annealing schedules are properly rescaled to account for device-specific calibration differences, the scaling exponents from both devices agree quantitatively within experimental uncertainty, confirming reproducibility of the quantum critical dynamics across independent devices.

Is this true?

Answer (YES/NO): NO